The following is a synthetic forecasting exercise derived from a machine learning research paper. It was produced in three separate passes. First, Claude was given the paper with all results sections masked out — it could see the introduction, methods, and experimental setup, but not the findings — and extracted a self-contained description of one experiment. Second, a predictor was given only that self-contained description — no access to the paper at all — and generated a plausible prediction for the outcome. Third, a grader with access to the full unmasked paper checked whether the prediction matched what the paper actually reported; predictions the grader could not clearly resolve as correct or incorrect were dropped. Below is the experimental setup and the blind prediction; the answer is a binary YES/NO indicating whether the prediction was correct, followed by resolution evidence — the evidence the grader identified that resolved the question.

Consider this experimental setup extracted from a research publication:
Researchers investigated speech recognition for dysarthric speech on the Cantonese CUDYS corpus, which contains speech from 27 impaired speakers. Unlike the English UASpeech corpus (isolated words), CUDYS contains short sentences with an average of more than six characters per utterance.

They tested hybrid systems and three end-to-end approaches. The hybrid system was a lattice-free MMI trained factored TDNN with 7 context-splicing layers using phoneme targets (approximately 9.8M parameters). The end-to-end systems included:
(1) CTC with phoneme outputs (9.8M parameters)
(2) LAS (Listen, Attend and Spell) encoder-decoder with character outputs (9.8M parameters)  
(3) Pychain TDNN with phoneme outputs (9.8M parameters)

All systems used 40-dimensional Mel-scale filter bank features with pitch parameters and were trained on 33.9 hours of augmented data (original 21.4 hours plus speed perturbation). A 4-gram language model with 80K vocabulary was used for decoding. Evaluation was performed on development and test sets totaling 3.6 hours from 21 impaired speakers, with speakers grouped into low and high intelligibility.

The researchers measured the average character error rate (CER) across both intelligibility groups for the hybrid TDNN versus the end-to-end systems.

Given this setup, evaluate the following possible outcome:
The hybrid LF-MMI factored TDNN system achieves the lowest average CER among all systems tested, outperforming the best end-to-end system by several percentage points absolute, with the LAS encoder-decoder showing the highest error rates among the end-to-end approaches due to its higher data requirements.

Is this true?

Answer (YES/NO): NO